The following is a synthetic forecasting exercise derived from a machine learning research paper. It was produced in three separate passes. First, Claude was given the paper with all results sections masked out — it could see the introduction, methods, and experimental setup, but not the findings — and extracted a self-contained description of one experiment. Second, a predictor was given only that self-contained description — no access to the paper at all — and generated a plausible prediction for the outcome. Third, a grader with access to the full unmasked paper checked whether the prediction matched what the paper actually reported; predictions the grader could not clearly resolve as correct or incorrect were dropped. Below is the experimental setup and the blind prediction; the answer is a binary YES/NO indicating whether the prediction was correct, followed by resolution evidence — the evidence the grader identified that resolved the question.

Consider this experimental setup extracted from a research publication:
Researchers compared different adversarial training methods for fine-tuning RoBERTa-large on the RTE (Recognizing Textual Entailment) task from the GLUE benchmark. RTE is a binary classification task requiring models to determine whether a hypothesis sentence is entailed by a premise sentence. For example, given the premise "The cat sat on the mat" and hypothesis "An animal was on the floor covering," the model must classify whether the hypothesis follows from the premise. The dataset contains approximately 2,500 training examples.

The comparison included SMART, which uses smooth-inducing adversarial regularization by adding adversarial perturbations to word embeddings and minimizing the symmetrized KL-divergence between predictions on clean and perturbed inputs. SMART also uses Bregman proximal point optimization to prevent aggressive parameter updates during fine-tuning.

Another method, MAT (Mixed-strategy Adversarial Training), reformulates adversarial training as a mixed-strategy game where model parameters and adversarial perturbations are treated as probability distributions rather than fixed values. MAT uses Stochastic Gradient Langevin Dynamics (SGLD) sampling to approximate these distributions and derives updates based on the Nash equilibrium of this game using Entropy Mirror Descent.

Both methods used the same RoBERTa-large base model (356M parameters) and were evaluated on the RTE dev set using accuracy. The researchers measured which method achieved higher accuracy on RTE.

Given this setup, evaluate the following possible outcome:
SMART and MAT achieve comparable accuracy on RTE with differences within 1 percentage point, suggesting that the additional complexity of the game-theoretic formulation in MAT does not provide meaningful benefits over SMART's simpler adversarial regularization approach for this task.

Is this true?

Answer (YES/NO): NO